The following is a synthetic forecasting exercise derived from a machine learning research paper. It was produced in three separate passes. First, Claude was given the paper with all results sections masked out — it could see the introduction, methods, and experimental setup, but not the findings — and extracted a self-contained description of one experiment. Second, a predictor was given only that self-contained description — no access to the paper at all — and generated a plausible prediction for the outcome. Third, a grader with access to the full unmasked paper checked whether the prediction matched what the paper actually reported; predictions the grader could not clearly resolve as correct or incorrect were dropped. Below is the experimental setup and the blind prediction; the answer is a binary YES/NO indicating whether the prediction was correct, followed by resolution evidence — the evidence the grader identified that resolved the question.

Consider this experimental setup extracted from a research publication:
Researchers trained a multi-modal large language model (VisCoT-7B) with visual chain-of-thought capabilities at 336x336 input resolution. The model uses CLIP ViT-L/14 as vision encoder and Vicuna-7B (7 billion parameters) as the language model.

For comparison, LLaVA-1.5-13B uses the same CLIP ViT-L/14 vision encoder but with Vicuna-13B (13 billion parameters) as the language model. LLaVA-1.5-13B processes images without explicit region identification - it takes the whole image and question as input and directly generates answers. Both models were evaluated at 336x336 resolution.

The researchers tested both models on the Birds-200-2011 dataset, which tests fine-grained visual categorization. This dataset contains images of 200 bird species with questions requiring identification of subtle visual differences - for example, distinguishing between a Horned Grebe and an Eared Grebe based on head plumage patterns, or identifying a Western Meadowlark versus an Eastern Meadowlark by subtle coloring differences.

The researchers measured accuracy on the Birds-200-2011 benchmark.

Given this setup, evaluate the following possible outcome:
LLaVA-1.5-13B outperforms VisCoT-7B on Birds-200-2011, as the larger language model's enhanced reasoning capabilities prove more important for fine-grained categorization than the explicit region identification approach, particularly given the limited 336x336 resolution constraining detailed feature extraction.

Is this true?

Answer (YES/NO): YES